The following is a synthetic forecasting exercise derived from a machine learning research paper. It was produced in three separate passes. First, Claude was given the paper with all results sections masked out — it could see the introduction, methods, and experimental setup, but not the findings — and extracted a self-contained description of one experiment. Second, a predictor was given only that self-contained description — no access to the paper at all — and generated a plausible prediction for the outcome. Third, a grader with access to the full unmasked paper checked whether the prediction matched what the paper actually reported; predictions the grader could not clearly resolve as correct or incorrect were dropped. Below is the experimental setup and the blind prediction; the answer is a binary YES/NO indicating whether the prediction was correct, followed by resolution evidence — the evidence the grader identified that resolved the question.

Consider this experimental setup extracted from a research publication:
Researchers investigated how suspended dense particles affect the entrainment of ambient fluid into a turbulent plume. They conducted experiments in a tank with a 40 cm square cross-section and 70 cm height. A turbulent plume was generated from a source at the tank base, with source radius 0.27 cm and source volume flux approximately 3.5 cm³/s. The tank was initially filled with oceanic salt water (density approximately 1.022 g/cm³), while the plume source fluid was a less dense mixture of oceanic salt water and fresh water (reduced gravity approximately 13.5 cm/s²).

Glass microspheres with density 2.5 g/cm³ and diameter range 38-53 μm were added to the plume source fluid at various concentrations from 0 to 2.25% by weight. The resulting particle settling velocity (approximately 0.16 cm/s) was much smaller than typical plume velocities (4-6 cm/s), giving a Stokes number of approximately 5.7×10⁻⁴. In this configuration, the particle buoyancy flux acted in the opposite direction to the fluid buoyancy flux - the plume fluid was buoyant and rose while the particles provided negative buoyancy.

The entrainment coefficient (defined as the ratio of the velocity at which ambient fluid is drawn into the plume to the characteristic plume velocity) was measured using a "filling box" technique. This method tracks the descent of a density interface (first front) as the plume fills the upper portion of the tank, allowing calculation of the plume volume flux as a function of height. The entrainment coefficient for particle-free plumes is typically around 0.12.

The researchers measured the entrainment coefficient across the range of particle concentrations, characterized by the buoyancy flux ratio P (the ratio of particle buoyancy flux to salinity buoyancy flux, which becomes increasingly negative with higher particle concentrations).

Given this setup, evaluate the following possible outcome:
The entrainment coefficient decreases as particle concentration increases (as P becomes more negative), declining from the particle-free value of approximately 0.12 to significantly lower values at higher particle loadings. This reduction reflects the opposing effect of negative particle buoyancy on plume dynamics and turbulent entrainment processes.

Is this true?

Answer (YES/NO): NO